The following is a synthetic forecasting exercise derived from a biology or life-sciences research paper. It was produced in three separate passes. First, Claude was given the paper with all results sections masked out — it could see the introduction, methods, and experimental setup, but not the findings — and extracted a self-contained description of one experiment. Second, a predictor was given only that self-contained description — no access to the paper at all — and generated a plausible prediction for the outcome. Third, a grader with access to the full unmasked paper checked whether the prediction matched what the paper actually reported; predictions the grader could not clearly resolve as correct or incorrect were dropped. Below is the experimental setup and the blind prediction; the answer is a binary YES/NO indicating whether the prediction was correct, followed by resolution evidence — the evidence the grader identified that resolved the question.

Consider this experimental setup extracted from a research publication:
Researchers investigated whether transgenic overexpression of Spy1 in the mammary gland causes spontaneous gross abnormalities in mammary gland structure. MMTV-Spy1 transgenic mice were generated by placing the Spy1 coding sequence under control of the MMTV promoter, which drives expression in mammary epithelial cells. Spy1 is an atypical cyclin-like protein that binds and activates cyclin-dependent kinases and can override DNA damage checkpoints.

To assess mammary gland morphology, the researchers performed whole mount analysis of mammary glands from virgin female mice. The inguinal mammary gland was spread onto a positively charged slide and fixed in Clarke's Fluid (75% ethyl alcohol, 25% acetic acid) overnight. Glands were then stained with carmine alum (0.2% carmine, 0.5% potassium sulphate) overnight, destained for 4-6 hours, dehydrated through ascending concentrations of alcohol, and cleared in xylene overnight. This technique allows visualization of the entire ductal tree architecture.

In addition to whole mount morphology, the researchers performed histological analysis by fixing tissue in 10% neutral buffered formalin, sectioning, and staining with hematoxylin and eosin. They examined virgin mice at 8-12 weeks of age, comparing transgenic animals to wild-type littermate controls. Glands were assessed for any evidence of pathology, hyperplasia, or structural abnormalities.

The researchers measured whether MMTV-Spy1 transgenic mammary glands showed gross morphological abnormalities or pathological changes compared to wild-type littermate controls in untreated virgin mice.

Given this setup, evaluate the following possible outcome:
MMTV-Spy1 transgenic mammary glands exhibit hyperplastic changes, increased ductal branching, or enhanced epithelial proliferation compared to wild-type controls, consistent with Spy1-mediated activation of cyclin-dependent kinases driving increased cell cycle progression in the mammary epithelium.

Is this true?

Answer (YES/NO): YES